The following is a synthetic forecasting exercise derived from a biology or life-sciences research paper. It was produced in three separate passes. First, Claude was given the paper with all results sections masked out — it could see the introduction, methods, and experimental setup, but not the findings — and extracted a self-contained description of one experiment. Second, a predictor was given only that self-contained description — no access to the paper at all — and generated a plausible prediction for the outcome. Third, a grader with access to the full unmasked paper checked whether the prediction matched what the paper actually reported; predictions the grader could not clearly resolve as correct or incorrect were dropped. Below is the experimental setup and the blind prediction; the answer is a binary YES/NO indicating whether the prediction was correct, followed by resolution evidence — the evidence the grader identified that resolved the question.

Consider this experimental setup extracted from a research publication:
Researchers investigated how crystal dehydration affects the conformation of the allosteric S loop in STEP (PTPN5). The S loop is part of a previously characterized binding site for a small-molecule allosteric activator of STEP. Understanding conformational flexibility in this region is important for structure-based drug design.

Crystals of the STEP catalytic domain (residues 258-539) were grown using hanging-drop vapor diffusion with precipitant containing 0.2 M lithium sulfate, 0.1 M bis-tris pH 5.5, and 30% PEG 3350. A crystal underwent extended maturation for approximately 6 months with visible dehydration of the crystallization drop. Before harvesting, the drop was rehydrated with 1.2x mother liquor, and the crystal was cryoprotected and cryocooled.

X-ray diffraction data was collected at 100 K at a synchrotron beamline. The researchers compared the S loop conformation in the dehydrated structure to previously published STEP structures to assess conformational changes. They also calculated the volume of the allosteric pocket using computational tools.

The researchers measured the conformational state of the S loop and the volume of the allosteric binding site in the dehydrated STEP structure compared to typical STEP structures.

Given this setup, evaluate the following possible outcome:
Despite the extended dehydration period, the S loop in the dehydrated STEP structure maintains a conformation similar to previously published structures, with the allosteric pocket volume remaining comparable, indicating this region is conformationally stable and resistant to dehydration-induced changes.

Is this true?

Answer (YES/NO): NO